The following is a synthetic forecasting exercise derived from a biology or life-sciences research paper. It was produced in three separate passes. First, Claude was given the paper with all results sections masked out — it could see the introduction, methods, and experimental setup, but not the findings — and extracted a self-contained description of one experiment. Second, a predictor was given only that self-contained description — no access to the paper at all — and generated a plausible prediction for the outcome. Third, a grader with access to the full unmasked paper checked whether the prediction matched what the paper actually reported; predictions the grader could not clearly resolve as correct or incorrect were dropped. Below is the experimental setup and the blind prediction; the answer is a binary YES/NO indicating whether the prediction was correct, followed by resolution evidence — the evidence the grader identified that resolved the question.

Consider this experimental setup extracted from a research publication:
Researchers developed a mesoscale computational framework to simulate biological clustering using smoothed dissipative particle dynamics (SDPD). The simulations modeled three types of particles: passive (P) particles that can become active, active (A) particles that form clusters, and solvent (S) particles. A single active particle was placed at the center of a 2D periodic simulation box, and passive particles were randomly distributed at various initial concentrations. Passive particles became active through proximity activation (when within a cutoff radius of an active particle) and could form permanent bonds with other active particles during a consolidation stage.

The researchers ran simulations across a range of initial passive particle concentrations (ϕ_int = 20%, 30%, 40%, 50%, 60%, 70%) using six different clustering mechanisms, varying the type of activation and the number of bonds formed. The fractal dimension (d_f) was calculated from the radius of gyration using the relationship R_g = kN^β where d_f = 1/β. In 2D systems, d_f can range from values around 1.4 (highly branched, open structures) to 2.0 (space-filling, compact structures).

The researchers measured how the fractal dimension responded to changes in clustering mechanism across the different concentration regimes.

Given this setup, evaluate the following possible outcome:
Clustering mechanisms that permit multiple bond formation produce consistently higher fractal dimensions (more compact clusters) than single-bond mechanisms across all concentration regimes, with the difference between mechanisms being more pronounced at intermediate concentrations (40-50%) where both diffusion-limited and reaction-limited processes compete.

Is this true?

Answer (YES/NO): NO